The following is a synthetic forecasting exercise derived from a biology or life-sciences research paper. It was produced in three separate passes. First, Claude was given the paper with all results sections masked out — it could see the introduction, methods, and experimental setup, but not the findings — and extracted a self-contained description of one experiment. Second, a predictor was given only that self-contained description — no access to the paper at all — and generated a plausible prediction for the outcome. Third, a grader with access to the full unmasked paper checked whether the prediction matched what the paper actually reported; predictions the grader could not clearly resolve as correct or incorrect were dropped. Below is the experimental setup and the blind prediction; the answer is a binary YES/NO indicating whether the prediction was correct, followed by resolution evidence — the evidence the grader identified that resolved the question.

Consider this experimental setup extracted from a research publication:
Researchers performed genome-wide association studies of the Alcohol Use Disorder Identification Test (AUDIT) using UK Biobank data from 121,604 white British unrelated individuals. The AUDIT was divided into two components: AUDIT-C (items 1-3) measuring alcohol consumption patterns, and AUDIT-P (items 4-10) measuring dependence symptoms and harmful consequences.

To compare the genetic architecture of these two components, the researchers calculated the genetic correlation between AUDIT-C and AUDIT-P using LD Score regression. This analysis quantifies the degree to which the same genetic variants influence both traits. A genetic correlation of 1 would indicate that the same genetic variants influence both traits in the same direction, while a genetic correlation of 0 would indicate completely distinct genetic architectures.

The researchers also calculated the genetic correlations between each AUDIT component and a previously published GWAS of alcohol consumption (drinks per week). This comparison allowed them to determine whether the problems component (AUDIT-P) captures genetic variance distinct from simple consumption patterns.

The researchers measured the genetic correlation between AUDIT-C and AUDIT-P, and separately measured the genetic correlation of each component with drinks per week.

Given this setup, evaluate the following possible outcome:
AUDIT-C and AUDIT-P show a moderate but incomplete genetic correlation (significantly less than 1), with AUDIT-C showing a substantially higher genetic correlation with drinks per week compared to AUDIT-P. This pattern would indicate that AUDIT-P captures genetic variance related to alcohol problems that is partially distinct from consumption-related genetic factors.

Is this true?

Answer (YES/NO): YES